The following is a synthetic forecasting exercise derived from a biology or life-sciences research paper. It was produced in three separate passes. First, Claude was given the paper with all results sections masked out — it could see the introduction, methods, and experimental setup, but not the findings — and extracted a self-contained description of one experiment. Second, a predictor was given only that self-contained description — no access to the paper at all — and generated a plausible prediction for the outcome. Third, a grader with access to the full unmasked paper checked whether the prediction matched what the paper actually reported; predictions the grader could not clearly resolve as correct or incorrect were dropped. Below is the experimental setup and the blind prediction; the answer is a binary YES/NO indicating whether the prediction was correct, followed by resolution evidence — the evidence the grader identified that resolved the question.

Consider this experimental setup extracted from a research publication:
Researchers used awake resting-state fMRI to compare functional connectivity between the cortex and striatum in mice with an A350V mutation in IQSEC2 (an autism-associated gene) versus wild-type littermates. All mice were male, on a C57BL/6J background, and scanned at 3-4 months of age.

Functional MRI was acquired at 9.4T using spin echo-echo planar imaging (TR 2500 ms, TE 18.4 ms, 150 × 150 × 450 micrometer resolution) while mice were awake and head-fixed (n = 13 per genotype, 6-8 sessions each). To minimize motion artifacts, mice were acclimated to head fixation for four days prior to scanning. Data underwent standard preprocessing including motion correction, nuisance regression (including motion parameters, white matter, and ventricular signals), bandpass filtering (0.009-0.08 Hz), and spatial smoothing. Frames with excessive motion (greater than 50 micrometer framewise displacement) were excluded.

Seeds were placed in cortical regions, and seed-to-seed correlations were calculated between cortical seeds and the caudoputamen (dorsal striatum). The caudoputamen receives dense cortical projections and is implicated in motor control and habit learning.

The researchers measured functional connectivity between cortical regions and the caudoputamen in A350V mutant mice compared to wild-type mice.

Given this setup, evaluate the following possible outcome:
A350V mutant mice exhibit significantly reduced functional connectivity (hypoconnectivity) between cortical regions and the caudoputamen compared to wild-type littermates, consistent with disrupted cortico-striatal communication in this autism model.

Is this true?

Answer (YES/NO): NO